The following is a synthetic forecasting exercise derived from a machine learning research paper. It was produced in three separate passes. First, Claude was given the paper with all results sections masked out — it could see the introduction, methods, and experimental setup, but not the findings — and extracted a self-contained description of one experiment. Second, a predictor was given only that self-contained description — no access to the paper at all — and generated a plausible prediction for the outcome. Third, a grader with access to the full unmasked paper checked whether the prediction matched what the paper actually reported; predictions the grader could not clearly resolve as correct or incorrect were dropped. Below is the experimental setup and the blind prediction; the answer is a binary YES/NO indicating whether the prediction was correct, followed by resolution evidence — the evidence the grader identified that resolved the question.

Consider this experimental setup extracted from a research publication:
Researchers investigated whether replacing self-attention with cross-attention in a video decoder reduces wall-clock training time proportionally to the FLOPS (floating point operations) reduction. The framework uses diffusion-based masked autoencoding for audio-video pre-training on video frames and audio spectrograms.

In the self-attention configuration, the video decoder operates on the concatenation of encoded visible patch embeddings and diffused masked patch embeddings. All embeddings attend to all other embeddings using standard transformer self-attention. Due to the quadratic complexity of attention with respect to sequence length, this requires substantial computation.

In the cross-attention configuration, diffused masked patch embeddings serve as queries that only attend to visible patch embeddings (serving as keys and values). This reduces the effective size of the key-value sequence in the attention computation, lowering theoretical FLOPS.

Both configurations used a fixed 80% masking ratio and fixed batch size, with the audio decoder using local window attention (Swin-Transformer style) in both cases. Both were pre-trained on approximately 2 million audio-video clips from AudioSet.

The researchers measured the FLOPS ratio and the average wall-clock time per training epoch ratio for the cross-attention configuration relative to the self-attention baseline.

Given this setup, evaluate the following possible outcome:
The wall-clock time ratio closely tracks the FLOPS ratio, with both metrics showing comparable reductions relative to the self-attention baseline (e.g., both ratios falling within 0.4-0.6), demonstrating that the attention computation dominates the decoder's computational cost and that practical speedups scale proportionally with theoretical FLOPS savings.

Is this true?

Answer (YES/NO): NO